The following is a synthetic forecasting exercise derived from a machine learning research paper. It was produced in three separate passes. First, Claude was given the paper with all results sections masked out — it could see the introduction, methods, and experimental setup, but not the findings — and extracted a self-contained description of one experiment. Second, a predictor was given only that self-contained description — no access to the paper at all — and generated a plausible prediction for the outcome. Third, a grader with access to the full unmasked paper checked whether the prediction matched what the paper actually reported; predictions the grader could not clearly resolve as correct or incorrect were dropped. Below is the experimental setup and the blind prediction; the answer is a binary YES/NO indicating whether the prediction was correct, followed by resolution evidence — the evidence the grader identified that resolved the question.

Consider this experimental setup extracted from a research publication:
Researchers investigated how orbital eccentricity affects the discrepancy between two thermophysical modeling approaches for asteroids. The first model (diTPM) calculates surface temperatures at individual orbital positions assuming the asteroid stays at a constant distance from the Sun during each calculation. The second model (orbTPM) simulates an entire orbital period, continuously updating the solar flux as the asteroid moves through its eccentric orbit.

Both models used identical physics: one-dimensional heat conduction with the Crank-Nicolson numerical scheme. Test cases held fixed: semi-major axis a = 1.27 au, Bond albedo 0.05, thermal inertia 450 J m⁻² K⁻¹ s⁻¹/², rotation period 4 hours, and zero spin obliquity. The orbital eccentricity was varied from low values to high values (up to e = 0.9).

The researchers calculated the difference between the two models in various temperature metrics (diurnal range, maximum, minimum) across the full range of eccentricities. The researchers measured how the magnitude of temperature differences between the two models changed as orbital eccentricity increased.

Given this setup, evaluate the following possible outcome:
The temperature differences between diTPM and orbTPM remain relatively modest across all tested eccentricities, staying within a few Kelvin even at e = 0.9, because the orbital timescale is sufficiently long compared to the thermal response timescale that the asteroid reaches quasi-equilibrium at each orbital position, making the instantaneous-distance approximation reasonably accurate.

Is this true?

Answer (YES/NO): NO